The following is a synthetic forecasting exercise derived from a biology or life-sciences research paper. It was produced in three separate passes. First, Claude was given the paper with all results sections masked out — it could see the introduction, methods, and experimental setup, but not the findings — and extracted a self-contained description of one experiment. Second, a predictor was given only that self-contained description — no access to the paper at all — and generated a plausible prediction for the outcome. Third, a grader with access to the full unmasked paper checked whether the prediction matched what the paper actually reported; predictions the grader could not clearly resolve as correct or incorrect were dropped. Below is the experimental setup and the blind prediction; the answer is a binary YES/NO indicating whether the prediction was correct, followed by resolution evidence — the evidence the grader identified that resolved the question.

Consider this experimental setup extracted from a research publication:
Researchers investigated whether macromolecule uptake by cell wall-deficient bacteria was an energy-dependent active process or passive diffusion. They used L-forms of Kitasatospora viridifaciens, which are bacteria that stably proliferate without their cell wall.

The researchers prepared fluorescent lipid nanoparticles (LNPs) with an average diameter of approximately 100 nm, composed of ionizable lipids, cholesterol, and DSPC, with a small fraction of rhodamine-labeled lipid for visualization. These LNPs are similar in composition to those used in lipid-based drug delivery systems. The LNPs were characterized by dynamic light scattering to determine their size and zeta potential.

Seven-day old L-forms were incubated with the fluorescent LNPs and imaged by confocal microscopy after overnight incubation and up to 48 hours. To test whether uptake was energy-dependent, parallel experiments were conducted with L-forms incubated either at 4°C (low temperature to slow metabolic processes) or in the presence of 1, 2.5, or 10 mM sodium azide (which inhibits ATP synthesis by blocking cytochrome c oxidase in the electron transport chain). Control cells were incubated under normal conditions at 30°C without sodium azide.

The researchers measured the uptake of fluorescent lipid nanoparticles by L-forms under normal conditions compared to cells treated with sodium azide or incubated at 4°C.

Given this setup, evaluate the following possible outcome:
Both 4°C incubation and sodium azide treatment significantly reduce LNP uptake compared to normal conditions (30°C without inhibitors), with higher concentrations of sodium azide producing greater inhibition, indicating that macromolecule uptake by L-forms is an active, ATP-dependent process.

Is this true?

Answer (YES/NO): NO